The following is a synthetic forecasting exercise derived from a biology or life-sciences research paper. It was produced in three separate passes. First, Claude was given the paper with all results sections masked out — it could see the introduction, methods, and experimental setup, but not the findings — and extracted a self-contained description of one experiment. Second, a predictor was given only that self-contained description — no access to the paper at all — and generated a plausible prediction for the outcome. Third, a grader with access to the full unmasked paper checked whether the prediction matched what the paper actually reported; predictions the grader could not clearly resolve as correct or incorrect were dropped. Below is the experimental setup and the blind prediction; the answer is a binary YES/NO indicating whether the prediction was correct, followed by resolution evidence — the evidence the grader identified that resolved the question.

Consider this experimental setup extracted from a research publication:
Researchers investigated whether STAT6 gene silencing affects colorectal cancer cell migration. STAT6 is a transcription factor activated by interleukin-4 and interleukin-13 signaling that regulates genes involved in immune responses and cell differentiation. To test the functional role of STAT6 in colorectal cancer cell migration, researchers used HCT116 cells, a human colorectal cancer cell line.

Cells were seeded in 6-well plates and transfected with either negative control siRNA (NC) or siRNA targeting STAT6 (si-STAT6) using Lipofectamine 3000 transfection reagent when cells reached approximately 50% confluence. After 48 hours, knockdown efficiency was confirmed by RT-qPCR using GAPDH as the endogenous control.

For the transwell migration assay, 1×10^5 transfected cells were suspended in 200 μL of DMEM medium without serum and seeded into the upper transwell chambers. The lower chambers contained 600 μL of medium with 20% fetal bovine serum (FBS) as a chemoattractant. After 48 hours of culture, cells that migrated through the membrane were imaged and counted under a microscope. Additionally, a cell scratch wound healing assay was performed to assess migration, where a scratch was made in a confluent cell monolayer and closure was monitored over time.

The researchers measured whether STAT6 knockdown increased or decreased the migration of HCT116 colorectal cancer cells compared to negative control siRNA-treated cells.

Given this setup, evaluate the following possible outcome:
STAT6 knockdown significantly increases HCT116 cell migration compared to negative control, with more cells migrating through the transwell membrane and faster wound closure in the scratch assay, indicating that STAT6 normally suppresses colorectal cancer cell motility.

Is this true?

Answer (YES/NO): NO